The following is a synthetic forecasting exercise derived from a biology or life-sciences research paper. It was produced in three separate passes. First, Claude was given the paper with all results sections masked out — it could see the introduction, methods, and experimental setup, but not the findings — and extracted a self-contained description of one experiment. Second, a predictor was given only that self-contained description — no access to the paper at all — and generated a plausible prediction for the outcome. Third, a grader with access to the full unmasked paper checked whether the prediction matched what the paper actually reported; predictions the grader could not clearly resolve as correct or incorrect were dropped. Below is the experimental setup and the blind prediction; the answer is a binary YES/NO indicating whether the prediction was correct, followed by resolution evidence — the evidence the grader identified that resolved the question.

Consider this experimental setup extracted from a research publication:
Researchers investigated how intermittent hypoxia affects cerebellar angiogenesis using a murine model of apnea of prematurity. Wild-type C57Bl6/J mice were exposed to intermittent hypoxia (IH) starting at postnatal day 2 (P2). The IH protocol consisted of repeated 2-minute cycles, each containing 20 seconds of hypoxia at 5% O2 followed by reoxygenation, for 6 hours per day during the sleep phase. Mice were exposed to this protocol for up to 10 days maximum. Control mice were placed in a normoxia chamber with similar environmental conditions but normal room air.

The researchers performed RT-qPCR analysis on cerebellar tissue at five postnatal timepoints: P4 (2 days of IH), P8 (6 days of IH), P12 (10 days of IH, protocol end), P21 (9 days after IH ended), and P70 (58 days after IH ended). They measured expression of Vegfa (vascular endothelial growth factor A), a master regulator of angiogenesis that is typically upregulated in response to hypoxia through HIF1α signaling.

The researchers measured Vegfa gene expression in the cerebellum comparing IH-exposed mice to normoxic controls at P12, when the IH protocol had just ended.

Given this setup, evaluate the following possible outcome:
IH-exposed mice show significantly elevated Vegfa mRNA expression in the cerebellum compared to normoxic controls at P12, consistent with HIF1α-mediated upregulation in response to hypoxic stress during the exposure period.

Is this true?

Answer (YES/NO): NO